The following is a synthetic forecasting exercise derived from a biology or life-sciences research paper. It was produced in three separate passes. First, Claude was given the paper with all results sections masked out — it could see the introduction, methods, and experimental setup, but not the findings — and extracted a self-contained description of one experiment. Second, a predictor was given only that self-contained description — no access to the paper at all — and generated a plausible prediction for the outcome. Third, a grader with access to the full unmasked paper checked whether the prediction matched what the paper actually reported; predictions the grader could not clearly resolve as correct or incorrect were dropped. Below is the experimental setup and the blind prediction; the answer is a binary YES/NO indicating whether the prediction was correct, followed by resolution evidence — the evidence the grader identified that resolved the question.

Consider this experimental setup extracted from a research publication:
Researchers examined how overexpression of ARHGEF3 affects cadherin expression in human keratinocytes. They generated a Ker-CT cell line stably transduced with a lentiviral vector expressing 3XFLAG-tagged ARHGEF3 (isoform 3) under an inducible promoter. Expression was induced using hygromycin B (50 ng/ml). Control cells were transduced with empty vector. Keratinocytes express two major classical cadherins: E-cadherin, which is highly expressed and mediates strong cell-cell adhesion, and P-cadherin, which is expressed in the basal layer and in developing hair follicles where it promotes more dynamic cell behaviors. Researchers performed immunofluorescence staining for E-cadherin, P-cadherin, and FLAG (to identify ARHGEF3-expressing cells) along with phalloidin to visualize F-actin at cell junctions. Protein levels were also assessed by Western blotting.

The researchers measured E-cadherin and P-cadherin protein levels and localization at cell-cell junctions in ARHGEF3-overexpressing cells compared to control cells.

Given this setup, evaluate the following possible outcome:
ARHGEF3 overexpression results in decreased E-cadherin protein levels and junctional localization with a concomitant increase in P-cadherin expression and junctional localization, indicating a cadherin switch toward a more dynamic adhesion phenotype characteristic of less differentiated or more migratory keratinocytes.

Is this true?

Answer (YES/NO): NO